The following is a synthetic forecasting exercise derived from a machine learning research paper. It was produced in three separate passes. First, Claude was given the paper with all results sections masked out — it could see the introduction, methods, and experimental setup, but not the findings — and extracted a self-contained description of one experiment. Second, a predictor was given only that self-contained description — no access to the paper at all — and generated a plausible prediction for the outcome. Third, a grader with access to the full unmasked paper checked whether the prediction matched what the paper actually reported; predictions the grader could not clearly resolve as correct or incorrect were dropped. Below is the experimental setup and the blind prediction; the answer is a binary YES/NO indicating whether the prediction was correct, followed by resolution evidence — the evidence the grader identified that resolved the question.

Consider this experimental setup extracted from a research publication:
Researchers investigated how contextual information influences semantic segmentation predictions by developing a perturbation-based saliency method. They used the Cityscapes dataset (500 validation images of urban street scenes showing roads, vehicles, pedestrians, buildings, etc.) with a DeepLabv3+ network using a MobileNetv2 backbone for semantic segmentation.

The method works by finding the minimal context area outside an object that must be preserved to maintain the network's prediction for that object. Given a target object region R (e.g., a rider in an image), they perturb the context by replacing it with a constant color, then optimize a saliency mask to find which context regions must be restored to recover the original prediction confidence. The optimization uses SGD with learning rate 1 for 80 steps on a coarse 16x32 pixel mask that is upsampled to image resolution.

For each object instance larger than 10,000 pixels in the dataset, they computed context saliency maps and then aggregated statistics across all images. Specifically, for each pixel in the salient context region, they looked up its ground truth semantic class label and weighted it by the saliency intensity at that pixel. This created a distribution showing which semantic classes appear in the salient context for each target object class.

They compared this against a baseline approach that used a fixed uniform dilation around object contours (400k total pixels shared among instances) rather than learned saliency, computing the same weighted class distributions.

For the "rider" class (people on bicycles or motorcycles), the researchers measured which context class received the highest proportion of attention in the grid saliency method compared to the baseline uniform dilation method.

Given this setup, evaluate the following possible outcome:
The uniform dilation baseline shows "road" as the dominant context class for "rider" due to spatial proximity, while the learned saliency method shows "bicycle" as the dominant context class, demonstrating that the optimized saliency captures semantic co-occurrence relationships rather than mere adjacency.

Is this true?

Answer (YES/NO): NO